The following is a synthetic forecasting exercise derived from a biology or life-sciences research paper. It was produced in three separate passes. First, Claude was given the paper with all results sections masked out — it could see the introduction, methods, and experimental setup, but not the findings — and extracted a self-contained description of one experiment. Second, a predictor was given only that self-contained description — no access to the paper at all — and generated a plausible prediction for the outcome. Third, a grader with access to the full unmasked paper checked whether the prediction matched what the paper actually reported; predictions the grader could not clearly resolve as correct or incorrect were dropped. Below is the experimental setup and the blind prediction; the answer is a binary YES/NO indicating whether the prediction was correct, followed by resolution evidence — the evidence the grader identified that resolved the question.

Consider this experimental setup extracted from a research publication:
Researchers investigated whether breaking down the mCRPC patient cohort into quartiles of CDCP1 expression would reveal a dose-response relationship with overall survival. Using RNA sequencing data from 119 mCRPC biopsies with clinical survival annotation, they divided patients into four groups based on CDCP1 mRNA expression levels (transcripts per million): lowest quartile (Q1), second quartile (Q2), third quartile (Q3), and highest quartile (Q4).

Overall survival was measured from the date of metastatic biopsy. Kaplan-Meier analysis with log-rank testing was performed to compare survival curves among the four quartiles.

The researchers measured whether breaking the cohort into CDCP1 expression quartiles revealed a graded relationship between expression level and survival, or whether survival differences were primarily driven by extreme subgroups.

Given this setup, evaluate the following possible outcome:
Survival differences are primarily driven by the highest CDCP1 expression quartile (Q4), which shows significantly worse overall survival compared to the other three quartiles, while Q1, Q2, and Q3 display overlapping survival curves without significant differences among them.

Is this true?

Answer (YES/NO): NO